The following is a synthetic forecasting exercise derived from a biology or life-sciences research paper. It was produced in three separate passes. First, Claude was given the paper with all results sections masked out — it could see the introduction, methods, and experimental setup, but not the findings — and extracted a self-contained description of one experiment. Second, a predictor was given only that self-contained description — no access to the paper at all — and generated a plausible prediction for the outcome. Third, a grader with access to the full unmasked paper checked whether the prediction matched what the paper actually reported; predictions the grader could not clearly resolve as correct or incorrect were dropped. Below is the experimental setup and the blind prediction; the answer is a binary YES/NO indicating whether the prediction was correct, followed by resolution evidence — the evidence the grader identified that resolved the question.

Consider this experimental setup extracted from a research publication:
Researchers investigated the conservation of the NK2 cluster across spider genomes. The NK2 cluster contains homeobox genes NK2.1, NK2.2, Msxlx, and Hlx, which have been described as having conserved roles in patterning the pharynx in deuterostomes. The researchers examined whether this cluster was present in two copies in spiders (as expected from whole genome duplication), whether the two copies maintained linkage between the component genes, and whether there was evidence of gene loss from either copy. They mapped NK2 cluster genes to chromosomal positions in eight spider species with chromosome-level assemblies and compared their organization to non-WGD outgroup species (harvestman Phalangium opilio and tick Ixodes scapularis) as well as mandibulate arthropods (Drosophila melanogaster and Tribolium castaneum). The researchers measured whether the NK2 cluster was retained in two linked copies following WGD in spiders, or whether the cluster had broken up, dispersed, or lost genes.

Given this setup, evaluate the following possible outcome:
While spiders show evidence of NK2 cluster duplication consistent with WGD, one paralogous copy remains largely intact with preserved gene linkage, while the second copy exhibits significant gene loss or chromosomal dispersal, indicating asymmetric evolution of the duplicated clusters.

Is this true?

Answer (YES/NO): NO